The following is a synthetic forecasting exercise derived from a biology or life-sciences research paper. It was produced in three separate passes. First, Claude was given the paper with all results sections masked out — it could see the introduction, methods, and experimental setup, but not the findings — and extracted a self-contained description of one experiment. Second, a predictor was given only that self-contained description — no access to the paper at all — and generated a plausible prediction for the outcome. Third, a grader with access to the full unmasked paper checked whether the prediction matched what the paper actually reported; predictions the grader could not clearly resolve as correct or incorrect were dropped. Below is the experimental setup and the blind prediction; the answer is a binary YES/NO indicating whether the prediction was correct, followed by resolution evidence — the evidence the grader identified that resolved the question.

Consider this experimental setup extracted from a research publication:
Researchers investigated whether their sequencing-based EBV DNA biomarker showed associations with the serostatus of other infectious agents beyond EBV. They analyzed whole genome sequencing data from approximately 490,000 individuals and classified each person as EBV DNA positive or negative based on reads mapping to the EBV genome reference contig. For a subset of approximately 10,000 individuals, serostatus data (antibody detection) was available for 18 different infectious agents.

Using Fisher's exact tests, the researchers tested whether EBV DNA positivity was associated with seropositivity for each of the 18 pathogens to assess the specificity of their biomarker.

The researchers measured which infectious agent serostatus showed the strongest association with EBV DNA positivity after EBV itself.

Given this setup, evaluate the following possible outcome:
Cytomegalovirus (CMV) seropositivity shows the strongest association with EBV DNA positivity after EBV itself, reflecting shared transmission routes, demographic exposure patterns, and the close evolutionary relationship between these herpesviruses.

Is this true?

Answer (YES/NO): NO